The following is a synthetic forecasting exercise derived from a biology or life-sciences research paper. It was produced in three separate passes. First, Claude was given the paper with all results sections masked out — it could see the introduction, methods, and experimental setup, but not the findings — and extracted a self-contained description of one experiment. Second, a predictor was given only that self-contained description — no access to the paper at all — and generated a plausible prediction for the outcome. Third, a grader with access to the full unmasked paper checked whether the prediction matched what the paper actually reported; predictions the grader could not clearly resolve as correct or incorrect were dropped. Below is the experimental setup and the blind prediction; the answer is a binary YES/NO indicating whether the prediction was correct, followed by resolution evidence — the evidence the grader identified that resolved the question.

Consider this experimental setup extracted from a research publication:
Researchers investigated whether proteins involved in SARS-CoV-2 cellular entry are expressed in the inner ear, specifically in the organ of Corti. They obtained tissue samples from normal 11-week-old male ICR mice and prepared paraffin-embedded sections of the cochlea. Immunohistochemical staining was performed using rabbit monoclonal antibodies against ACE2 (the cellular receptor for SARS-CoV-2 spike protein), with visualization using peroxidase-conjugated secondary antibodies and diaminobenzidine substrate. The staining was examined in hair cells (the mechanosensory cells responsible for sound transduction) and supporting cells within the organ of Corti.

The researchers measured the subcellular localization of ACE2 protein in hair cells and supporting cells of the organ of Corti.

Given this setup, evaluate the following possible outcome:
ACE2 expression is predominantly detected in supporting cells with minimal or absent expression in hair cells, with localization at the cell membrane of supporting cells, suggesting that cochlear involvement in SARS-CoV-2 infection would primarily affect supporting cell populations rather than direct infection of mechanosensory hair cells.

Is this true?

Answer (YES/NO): NO